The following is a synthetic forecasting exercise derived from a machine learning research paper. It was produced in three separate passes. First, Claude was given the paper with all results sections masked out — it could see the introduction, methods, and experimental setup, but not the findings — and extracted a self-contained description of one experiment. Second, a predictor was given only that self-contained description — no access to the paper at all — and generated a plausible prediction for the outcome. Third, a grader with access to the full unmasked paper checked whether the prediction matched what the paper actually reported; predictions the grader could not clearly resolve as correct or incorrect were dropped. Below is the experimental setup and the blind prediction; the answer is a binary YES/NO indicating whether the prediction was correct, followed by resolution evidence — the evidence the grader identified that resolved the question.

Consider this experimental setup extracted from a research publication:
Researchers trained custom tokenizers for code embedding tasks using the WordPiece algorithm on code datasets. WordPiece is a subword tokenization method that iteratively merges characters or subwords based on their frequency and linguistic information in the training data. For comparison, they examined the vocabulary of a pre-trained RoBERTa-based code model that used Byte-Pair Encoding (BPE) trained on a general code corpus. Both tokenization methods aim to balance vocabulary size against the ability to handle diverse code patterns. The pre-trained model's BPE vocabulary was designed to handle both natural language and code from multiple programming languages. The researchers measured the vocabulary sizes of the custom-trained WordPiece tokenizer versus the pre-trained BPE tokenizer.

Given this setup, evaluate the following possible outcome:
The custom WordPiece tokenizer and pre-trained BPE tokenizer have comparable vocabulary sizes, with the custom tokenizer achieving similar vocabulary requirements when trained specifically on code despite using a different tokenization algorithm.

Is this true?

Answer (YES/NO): NO